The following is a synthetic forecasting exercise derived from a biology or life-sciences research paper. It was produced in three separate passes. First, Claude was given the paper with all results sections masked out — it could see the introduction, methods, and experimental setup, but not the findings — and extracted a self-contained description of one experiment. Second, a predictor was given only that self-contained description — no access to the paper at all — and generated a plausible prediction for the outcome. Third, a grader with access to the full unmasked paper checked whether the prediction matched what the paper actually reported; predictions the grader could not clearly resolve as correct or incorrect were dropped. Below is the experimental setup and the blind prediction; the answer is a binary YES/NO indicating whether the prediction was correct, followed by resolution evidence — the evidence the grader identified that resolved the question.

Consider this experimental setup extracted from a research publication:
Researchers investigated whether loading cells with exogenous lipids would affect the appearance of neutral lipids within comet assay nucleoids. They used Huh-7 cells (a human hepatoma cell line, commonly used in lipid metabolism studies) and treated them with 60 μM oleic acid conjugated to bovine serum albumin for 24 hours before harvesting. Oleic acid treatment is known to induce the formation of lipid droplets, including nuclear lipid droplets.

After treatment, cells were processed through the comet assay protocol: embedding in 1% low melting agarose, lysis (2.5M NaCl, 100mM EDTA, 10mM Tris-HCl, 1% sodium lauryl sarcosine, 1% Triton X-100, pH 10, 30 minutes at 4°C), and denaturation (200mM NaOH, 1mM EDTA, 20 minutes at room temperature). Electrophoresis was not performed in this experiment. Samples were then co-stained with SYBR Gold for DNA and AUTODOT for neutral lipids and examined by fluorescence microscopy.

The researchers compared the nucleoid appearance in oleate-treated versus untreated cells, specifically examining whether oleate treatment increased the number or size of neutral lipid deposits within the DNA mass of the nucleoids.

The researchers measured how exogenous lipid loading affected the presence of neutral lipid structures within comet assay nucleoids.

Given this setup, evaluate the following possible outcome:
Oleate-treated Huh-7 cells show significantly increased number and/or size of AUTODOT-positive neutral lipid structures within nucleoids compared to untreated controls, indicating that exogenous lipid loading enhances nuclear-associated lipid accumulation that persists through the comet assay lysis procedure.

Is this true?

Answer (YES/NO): YES